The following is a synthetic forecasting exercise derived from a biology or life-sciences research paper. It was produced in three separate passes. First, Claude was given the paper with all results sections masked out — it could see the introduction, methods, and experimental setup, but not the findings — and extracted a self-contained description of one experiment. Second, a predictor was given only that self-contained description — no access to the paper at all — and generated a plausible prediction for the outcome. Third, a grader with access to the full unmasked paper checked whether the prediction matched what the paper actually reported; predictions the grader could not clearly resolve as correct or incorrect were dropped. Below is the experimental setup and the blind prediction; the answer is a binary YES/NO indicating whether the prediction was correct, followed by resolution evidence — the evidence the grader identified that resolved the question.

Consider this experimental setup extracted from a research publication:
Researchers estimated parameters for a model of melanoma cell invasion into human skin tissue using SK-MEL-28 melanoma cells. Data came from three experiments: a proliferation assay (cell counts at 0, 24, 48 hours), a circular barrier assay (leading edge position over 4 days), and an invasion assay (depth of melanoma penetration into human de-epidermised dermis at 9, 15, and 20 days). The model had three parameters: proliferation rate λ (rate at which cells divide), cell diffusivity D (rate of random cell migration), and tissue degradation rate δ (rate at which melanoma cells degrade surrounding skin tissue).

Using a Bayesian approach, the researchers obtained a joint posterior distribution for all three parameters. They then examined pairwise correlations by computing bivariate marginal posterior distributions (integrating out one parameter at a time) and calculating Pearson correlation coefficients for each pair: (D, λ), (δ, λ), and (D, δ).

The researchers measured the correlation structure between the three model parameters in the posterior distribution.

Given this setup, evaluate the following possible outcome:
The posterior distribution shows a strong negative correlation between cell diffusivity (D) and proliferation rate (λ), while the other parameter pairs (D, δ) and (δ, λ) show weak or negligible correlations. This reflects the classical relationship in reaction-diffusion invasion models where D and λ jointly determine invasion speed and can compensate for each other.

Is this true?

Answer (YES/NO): NO